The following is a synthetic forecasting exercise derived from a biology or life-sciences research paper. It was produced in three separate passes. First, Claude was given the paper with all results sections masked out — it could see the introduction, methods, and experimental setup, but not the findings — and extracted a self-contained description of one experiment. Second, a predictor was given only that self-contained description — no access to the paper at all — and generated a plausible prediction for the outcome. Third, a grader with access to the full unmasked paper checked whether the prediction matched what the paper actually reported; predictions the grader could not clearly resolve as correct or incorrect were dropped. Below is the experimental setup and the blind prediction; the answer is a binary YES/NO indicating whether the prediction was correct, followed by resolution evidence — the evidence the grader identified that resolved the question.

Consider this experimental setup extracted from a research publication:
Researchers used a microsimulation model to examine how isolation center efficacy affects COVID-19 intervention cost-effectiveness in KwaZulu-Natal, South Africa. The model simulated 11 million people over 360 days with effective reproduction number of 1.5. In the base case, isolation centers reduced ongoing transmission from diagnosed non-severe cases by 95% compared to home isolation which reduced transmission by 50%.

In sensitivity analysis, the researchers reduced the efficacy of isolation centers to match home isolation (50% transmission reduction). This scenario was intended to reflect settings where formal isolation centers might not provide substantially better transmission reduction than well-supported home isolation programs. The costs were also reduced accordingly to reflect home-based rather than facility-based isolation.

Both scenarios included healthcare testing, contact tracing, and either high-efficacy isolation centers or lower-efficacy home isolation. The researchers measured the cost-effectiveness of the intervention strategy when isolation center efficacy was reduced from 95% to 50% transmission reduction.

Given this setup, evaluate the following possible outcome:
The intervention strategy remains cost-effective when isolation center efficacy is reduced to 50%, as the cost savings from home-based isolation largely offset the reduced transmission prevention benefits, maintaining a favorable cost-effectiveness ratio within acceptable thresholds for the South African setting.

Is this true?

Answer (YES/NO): NO